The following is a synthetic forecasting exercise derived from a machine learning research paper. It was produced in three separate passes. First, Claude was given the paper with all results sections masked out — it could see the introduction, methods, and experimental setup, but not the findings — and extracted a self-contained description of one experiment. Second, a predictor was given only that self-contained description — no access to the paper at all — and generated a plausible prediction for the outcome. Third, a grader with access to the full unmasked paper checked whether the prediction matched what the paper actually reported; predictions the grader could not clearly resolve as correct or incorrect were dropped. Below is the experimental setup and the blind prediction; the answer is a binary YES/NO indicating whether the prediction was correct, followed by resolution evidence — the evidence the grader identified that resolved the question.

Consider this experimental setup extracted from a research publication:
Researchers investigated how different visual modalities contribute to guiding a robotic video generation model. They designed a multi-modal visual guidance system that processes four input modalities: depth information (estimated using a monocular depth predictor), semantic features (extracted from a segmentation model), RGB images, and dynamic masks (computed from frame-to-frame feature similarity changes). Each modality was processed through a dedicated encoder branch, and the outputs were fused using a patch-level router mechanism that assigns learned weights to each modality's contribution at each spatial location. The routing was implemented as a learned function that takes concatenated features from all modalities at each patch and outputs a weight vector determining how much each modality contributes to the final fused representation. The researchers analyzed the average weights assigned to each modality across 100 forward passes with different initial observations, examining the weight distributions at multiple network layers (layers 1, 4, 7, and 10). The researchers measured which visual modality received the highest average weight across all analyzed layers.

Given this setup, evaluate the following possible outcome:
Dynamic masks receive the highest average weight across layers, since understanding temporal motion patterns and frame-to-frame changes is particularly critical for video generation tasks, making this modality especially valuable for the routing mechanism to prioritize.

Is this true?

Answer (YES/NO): NO